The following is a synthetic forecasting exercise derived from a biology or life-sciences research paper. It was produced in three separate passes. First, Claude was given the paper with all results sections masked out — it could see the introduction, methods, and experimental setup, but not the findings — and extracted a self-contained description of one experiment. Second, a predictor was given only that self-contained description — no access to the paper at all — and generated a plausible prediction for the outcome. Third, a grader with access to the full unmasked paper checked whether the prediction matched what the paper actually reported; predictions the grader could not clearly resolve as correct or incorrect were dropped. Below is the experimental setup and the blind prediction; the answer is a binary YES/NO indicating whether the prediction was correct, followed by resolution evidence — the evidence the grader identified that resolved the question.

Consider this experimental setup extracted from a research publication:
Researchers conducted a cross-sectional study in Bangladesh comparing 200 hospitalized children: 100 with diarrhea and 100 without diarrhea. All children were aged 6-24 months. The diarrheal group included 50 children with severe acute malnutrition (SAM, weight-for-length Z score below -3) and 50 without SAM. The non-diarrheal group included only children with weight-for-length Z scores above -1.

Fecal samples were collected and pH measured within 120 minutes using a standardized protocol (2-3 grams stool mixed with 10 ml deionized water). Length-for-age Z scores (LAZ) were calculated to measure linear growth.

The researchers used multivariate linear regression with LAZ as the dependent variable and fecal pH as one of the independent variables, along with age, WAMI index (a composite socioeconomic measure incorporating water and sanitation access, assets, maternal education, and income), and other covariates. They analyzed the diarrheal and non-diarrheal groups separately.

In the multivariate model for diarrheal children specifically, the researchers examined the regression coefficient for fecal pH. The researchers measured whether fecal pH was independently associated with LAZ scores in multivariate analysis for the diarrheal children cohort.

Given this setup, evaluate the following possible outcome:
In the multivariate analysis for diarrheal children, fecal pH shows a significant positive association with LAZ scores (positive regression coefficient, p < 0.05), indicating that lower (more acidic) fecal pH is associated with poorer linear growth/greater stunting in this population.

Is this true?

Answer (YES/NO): NO